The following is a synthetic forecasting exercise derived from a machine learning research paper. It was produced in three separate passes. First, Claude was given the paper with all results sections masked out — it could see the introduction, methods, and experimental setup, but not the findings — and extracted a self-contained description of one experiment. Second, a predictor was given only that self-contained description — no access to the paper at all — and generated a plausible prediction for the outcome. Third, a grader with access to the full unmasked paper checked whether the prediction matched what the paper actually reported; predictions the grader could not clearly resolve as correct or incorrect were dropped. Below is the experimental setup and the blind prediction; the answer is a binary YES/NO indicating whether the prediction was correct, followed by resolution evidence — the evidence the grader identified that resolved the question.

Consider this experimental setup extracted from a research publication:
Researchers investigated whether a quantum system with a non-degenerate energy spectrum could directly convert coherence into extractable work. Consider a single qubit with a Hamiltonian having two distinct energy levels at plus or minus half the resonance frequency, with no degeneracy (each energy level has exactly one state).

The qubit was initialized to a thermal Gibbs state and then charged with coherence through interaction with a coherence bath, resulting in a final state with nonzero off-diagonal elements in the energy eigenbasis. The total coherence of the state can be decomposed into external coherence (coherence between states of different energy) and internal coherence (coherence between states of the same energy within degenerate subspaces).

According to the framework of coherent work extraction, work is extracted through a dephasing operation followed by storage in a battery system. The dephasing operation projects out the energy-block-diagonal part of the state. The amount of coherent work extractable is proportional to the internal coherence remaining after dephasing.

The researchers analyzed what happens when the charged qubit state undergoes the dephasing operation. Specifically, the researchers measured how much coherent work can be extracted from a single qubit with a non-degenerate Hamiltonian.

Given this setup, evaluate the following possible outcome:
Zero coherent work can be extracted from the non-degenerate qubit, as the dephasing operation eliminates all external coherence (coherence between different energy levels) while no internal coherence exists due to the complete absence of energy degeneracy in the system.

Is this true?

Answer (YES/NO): YES